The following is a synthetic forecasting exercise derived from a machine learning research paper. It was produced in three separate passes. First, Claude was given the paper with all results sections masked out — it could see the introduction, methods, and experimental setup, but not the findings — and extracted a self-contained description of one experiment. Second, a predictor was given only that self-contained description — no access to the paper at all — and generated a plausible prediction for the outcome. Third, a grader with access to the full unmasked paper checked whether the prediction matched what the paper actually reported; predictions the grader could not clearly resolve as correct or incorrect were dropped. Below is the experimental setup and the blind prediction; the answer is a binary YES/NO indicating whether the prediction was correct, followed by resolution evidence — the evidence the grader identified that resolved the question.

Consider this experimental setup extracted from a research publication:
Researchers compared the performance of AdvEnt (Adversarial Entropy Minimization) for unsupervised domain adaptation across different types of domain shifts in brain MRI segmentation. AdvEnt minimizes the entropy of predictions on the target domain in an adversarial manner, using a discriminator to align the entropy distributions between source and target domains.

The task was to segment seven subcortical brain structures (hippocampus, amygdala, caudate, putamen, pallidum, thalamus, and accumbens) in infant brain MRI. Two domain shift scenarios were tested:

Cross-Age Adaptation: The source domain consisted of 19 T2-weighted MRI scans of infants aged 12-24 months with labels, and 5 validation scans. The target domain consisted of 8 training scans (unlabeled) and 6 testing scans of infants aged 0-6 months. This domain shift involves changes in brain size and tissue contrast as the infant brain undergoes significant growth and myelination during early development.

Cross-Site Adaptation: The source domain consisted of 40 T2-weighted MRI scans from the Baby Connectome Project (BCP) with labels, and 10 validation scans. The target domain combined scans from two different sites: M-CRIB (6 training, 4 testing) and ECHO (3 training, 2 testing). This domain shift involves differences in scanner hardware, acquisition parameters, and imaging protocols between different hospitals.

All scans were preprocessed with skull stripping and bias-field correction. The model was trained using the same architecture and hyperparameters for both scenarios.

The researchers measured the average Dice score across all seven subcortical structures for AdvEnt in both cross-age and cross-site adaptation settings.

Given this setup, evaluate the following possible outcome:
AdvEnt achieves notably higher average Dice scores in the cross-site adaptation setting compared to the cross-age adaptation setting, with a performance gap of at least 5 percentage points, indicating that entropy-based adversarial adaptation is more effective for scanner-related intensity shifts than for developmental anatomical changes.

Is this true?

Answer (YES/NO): NO